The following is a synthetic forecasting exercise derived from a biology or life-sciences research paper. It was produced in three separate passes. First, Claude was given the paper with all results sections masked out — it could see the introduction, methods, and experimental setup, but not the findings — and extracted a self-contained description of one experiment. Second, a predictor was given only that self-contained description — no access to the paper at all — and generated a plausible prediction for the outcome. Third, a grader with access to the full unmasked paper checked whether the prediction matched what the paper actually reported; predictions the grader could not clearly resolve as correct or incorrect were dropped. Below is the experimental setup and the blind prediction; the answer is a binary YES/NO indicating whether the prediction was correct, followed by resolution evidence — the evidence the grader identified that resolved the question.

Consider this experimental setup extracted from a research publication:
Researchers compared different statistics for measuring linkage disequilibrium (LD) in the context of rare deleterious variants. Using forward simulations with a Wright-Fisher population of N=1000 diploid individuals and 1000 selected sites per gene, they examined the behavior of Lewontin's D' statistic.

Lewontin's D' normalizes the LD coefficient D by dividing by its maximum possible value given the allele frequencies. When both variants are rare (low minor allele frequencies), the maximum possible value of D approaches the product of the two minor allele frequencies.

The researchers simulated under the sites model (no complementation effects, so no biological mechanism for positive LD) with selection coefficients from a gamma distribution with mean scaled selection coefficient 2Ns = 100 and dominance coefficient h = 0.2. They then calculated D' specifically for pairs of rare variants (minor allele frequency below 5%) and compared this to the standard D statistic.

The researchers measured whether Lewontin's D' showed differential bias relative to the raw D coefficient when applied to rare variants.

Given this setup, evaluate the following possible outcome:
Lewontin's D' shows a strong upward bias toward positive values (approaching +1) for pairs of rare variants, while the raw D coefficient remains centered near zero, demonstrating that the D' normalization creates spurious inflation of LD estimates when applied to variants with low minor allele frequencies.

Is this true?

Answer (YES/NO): NO